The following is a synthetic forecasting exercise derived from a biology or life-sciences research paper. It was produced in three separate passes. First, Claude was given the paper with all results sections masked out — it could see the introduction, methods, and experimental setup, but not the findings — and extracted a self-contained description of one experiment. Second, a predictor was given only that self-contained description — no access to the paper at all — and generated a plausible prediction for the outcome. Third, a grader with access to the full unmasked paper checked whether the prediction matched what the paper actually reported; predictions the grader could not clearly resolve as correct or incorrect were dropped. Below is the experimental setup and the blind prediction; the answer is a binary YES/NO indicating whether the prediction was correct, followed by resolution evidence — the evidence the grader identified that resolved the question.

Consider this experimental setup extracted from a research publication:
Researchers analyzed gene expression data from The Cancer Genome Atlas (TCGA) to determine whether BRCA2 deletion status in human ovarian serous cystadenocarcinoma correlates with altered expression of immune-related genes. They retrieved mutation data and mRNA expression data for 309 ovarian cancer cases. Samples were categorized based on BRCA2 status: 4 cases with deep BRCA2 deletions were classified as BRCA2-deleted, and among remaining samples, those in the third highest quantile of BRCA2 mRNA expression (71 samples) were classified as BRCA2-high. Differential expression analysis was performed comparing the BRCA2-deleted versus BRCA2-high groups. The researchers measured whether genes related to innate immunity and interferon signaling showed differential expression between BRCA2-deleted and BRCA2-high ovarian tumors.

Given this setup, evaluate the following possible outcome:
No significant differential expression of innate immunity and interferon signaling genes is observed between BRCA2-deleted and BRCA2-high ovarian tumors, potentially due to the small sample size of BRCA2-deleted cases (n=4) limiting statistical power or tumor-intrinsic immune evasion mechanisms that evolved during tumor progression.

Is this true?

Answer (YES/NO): NO